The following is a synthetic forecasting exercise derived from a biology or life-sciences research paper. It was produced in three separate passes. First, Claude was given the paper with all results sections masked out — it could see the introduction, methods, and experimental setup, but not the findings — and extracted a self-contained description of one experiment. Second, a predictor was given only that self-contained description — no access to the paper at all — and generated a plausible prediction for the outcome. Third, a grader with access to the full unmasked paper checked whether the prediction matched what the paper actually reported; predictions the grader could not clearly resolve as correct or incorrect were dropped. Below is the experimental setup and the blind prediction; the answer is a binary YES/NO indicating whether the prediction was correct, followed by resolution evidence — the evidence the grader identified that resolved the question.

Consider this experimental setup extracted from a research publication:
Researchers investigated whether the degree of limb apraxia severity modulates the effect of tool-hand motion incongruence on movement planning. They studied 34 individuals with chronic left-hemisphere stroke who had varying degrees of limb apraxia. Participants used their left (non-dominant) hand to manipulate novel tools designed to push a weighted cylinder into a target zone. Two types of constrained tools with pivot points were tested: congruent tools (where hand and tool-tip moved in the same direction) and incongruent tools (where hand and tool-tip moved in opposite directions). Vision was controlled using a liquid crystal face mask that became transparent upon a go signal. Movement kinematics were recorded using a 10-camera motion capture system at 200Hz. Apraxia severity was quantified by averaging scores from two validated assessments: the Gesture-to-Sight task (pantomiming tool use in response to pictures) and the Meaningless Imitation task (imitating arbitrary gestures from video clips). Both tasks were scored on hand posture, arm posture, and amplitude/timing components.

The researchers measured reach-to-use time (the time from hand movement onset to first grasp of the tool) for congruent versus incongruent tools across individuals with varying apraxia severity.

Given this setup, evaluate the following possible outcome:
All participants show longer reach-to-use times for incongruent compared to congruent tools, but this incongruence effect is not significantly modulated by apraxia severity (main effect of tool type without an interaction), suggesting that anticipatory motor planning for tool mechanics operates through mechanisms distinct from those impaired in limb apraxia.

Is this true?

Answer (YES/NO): NO